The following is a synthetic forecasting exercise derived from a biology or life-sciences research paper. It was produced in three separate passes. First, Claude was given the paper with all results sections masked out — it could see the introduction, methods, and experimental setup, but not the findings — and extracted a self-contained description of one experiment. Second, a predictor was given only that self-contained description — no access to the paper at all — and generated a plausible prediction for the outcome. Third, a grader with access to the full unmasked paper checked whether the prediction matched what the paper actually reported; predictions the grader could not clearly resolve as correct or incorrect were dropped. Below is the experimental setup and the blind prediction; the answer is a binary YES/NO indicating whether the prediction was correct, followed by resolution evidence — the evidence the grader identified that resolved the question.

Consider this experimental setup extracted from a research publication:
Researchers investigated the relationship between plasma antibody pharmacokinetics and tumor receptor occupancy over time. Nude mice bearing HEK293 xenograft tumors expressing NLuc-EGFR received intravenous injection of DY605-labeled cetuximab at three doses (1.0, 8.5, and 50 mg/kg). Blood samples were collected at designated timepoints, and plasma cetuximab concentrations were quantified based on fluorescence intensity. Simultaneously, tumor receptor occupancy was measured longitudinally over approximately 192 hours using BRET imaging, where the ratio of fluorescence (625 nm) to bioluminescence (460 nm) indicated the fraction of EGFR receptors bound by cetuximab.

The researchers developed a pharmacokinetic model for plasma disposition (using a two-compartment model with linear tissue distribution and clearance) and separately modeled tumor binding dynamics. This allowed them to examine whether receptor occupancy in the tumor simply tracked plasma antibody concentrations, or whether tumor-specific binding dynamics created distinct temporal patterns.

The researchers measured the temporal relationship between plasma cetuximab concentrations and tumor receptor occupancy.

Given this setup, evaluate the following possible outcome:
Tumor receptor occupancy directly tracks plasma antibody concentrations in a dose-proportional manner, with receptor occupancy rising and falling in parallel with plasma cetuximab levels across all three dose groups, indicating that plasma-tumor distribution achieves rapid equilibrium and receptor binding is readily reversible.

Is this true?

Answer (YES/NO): NO